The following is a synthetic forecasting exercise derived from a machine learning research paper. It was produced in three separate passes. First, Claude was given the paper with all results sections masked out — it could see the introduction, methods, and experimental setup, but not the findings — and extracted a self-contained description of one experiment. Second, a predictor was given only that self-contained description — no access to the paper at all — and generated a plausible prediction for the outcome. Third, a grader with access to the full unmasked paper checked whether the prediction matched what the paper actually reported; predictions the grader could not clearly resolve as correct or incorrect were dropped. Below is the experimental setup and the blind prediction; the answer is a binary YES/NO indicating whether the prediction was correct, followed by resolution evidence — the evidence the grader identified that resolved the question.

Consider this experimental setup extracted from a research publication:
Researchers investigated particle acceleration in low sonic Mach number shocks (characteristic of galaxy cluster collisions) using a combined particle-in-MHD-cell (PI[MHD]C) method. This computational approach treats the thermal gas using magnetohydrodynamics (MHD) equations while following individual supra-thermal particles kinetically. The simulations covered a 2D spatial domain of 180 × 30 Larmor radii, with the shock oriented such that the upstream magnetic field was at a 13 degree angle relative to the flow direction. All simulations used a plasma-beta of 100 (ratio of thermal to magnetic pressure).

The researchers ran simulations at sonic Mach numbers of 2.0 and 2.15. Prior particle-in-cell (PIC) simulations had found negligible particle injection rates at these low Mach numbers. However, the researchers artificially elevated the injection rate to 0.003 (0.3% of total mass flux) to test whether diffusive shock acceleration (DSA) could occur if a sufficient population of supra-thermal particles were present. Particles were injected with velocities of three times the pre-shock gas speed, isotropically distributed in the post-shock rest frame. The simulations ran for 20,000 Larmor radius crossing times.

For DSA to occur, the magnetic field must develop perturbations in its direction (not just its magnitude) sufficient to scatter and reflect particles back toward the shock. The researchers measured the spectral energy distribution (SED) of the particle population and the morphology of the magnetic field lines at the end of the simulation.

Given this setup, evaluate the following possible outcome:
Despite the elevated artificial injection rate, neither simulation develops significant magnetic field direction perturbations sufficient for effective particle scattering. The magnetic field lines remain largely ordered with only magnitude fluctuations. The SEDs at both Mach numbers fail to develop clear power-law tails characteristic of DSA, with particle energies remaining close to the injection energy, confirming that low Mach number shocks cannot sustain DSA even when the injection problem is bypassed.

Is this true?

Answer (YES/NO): YES